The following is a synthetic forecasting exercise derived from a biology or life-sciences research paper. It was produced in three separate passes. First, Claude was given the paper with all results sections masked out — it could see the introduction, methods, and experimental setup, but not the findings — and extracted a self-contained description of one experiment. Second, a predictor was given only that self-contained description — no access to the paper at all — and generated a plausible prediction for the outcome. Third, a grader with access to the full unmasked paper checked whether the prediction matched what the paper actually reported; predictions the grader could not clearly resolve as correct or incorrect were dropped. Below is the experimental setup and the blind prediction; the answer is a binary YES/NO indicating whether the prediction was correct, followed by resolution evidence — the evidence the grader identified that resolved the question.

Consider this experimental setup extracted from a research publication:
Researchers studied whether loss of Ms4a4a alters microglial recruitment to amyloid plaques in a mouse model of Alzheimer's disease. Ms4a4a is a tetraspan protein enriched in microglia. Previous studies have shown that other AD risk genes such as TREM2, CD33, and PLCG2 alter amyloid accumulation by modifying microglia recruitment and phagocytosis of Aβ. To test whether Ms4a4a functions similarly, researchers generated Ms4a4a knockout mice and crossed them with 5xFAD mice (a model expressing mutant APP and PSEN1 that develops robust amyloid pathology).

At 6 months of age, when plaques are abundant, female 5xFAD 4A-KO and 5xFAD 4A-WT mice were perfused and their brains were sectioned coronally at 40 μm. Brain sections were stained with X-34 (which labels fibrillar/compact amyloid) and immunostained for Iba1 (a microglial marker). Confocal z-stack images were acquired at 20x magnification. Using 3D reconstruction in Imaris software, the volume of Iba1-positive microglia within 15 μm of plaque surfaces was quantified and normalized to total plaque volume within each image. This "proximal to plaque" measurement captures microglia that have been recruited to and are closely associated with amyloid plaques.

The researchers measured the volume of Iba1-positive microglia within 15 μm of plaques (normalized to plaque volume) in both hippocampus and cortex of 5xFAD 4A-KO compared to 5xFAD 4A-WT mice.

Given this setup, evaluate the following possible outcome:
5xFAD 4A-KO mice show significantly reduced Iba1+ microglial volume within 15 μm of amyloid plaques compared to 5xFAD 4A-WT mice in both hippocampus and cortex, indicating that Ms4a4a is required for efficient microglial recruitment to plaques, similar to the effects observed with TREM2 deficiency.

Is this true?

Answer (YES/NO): NO